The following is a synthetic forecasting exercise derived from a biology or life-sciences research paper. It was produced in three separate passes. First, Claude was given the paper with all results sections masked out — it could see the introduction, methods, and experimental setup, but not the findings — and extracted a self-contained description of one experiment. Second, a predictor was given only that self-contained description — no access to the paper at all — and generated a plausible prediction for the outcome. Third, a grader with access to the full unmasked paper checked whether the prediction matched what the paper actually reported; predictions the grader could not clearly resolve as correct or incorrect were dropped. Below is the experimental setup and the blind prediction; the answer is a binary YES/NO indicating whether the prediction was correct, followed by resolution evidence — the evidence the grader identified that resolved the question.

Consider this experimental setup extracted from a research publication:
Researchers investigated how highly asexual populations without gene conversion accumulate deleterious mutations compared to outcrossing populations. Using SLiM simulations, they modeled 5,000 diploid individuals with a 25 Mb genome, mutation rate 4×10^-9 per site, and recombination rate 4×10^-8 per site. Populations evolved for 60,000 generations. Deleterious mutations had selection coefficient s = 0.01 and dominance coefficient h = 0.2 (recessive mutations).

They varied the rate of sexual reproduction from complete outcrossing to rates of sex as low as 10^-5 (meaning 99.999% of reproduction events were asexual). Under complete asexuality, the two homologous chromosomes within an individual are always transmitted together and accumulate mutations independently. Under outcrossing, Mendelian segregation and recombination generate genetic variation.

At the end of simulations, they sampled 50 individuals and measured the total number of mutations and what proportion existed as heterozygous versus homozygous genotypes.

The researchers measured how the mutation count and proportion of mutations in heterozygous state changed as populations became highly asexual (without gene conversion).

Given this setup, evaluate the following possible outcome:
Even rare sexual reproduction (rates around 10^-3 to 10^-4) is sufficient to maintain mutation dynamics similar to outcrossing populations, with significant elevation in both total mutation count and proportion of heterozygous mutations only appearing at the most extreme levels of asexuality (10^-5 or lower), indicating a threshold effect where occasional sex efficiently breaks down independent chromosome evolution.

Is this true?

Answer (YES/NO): NO